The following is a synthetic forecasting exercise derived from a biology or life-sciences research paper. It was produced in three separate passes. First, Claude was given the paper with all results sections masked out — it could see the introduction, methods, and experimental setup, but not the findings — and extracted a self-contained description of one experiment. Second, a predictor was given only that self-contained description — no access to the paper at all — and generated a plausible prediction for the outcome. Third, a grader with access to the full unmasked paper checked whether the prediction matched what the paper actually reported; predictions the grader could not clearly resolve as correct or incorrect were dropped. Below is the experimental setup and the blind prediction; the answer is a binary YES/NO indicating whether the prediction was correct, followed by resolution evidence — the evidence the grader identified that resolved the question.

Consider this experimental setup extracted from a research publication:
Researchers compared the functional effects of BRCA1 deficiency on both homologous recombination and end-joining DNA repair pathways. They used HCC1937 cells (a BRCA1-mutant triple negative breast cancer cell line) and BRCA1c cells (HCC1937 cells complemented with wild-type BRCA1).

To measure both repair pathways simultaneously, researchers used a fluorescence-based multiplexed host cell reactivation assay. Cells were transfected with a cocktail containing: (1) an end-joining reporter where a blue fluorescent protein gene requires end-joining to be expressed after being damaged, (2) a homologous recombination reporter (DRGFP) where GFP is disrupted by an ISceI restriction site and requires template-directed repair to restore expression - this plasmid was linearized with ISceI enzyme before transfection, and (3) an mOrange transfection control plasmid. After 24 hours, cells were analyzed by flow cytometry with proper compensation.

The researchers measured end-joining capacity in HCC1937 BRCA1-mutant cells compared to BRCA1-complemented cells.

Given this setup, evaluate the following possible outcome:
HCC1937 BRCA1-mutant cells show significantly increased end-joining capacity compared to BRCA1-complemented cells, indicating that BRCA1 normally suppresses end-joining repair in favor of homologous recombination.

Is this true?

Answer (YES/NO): NO